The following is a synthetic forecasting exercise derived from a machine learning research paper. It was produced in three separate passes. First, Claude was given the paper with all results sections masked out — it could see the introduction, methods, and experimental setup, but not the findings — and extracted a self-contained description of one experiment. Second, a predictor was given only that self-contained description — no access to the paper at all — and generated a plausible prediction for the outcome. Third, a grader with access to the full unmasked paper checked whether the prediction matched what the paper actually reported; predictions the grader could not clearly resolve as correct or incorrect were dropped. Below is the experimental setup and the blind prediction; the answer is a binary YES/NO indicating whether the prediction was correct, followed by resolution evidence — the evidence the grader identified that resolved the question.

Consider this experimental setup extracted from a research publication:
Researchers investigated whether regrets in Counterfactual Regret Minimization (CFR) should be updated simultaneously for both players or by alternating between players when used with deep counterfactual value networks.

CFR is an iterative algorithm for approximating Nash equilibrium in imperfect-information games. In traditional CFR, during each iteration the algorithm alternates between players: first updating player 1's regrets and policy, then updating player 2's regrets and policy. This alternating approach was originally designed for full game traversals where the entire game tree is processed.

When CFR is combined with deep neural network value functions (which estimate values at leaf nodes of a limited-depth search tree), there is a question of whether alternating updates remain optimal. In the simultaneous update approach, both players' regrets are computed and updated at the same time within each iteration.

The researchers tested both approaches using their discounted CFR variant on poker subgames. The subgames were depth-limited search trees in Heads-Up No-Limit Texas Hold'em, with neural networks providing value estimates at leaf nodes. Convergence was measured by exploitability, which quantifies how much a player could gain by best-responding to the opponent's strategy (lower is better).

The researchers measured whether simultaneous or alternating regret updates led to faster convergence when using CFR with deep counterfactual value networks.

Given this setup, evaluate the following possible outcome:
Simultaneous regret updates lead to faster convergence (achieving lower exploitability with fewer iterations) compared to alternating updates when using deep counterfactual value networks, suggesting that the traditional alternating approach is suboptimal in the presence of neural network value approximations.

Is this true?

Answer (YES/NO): YES